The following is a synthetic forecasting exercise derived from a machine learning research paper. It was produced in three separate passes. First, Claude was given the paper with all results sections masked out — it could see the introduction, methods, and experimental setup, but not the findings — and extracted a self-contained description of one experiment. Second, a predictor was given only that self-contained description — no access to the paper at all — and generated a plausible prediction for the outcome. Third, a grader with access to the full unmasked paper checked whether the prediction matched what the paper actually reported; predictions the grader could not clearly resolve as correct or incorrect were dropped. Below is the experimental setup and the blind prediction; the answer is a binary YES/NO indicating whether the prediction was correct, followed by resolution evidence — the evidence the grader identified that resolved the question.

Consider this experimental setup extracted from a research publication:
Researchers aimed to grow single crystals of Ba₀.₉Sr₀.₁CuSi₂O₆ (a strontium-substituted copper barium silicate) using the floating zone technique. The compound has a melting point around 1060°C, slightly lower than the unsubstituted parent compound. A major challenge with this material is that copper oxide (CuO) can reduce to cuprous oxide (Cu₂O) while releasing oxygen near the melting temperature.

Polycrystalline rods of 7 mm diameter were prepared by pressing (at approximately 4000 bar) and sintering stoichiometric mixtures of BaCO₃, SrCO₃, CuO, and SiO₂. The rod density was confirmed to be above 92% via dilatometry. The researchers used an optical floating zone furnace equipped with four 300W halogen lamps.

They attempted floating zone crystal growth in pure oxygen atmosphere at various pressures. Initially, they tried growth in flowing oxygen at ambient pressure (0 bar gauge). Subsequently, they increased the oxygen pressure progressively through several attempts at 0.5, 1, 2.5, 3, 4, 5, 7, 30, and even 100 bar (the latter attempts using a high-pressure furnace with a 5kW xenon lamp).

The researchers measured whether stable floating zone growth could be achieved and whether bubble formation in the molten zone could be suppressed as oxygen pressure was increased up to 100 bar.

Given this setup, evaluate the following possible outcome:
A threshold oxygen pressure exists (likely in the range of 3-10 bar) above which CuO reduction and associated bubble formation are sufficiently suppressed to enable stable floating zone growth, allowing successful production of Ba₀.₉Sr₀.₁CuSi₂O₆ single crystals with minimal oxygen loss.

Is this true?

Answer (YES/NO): NO